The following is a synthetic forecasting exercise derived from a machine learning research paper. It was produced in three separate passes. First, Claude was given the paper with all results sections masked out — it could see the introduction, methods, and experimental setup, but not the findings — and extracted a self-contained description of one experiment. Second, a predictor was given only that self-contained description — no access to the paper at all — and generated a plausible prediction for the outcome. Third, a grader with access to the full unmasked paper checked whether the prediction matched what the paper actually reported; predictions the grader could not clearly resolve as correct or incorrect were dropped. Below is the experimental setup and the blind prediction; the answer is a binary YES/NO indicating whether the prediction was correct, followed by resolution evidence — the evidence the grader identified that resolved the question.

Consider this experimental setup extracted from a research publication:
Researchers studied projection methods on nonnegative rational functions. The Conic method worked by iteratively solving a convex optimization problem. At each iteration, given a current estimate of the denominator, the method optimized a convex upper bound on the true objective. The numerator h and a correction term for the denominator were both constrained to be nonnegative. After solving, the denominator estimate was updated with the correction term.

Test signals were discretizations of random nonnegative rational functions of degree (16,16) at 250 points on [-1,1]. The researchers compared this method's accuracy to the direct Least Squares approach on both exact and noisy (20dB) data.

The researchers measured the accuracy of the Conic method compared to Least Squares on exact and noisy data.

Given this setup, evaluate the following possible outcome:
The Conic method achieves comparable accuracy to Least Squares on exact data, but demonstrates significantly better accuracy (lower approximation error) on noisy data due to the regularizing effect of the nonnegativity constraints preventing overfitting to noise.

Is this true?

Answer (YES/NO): NO